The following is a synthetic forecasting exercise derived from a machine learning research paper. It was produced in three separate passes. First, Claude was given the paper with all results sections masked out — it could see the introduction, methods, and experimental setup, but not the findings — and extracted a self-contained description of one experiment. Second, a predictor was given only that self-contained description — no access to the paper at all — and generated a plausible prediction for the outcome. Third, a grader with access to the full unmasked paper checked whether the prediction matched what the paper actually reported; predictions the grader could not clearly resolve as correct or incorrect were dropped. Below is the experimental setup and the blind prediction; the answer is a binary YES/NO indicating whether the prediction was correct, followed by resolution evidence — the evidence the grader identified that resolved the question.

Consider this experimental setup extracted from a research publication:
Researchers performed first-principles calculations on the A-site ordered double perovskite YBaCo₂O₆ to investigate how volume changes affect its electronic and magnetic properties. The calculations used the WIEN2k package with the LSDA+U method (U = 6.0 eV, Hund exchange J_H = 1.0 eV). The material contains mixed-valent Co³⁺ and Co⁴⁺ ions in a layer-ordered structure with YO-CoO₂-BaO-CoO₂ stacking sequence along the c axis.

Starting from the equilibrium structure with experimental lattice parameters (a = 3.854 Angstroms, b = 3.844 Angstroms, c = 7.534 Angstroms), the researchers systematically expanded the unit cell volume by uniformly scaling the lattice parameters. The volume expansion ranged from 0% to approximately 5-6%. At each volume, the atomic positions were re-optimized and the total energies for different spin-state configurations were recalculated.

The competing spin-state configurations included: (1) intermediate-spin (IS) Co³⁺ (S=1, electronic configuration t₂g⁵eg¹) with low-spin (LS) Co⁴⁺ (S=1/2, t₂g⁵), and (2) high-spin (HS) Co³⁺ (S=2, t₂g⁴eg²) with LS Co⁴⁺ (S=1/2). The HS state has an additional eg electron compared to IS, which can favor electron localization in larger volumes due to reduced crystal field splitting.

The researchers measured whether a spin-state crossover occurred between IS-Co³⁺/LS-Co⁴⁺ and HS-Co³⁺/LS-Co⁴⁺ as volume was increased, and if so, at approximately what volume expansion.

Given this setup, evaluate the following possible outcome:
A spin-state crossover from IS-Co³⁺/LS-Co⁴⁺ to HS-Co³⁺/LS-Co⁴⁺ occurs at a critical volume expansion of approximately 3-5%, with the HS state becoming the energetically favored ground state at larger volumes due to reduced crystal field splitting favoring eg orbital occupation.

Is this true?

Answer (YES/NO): YES